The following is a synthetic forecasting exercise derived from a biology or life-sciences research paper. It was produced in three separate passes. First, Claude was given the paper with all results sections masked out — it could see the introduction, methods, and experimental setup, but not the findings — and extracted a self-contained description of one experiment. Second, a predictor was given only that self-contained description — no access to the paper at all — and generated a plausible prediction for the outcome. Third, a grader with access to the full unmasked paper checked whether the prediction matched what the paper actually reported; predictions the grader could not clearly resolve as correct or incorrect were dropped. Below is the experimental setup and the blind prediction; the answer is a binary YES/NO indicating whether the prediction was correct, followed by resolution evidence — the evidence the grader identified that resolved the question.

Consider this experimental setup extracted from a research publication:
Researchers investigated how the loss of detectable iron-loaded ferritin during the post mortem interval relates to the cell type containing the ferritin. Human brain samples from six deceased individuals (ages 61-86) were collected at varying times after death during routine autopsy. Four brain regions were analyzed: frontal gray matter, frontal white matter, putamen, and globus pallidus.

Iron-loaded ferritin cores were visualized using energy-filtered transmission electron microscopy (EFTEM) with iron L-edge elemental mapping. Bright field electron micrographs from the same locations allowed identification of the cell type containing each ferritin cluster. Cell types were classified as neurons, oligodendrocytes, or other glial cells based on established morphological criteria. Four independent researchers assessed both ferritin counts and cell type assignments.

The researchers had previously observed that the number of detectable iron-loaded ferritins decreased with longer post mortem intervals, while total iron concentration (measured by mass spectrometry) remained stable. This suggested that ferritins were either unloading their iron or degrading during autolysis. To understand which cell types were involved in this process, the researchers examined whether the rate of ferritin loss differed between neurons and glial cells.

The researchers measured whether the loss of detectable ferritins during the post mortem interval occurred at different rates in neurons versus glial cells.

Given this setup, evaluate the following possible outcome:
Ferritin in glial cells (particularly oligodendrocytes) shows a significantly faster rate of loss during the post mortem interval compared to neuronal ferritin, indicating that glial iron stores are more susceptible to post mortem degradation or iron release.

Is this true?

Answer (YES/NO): NO